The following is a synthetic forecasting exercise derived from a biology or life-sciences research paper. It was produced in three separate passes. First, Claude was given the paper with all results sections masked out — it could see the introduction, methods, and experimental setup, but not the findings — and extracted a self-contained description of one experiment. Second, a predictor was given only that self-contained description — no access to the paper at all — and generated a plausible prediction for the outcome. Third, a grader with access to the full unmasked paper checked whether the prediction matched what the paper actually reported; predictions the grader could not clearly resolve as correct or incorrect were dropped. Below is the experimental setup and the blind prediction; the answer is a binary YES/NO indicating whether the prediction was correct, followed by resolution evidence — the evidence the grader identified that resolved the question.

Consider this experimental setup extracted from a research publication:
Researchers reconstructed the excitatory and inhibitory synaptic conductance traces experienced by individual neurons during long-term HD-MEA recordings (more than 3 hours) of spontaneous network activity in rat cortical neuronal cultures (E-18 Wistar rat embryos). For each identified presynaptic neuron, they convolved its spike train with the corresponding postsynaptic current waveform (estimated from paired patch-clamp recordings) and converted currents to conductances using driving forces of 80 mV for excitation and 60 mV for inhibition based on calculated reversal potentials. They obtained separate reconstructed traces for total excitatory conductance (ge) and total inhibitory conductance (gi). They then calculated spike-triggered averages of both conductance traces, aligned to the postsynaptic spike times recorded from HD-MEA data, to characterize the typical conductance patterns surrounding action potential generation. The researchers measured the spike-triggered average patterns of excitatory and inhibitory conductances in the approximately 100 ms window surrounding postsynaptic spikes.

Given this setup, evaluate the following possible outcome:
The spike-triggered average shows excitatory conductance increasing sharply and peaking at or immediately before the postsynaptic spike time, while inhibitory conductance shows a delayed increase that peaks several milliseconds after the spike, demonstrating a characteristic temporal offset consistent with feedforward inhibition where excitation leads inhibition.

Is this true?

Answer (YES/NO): NO